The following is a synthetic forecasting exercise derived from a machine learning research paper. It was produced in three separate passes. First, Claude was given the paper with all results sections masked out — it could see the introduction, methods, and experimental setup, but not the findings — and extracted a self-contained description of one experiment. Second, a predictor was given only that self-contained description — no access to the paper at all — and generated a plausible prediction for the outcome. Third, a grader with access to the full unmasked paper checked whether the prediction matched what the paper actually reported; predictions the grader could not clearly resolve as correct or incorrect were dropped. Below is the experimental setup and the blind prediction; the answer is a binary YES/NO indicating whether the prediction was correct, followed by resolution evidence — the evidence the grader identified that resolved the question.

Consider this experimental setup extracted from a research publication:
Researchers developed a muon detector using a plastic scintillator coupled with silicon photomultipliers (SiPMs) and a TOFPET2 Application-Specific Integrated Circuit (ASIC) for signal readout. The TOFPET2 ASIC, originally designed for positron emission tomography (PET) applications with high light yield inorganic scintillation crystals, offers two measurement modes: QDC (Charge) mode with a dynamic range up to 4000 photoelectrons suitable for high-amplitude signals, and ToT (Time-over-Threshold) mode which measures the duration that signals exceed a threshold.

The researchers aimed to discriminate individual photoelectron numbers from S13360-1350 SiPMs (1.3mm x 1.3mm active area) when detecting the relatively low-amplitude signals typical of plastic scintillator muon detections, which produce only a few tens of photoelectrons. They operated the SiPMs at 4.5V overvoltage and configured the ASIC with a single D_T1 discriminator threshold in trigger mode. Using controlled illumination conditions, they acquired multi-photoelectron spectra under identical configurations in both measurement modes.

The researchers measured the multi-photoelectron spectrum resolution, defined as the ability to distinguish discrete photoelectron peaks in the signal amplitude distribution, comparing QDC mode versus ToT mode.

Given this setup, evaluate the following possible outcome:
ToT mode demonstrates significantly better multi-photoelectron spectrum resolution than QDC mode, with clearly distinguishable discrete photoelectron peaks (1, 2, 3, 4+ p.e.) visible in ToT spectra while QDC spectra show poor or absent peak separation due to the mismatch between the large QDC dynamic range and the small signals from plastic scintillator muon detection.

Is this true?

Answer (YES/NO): YES